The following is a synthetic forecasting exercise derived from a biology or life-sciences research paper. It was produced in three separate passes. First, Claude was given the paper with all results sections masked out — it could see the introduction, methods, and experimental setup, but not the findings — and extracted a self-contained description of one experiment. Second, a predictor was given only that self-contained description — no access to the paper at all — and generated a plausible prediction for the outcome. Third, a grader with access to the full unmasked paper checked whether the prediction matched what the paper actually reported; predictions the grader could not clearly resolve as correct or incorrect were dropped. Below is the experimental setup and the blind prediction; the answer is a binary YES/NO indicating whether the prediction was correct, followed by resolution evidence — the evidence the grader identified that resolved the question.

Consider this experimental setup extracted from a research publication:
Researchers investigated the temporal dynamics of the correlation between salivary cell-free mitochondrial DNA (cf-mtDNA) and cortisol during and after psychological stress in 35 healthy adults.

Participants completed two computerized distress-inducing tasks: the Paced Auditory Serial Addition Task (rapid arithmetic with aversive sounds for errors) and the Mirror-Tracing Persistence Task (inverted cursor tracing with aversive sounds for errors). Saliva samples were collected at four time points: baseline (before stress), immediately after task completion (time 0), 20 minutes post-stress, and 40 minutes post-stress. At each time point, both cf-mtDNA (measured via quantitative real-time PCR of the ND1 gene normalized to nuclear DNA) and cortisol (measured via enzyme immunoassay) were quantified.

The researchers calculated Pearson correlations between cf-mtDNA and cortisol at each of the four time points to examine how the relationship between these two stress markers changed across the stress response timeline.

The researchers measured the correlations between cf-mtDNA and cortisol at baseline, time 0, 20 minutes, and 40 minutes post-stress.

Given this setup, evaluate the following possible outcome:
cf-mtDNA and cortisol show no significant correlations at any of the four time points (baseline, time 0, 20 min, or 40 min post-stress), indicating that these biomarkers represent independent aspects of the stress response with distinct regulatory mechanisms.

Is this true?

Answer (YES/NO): NO